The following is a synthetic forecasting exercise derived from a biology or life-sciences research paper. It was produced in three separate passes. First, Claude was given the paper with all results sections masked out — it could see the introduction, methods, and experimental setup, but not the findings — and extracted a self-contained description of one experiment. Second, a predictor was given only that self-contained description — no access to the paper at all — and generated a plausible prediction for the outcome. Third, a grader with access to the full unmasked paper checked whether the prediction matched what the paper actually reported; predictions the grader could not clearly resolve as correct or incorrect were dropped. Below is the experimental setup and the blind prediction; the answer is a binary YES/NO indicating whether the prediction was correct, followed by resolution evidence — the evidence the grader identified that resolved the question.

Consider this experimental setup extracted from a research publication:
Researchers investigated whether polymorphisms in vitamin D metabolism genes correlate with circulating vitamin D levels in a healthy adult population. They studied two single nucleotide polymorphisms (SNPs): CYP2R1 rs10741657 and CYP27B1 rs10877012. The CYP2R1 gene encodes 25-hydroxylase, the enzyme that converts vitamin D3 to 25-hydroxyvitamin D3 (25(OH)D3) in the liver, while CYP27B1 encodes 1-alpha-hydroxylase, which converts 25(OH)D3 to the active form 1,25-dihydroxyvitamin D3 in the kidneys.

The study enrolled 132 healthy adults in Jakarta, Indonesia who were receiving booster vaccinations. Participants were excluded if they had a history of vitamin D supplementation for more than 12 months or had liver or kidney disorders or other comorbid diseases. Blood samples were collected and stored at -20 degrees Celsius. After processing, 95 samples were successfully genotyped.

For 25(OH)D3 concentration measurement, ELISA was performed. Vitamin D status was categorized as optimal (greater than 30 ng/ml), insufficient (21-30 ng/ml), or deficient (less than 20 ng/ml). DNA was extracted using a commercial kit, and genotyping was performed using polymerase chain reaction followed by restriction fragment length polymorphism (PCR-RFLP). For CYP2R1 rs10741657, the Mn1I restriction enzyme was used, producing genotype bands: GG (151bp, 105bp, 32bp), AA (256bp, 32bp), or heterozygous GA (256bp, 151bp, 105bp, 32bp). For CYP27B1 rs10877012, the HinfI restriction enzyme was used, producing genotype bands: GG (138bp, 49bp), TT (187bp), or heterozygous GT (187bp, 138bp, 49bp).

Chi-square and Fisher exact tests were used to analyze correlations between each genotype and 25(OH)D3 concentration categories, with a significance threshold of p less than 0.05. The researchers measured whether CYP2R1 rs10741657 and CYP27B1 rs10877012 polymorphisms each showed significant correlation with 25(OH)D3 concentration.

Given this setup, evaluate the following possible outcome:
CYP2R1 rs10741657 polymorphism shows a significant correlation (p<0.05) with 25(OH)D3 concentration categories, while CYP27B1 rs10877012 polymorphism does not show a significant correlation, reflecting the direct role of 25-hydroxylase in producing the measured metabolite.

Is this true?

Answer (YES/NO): YES